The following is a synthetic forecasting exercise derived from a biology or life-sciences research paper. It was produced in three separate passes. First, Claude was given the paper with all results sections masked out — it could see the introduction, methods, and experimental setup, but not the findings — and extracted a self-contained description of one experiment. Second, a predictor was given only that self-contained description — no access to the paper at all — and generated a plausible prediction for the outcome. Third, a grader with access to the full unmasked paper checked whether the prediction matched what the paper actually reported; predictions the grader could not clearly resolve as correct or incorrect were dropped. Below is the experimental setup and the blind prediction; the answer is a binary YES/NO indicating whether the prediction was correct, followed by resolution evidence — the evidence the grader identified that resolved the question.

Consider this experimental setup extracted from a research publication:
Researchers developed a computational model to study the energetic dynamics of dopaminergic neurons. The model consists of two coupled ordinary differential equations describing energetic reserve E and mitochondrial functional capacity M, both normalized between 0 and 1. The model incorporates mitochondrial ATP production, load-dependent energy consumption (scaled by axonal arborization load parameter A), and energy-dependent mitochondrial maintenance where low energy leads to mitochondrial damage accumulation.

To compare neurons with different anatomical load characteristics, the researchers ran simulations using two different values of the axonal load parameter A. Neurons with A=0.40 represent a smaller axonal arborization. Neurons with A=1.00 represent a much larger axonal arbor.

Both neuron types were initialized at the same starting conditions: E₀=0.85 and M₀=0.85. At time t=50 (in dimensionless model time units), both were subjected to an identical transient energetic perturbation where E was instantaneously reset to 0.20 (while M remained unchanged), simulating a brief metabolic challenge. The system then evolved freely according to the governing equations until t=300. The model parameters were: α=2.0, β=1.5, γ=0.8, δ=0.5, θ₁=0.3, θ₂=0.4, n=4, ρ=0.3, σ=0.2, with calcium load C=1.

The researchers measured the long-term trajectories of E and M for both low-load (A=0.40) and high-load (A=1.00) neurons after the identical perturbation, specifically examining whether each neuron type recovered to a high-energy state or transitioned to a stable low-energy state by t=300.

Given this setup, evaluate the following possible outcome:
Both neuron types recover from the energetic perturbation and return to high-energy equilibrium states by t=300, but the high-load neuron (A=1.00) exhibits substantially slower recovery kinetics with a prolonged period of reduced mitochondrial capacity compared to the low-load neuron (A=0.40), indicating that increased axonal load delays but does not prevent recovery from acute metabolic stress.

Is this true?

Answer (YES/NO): NO